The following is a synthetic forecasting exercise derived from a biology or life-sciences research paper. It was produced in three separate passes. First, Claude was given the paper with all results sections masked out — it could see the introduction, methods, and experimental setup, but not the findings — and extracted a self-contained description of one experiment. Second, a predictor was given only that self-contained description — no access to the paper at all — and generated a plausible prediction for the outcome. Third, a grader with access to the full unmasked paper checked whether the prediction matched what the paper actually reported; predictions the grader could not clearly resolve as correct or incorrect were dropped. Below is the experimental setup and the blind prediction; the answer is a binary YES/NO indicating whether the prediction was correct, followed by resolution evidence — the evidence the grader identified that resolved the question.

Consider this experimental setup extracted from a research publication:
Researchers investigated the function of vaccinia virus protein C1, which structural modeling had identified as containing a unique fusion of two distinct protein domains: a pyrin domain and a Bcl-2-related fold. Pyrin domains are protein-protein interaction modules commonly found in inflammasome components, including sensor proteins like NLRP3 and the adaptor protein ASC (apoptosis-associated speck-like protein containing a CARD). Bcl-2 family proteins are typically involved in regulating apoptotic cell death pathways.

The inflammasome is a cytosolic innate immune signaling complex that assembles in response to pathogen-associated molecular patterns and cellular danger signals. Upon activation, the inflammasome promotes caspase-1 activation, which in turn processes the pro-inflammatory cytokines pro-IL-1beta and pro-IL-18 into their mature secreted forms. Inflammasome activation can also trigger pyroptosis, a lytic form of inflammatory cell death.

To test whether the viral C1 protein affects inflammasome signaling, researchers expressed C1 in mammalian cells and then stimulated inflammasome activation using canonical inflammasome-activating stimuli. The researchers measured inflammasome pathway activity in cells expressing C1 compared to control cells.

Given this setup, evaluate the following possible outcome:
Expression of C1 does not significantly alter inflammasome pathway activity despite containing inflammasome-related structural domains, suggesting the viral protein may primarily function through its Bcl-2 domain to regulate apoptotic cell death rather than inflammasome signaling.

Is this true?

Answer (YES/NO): NO